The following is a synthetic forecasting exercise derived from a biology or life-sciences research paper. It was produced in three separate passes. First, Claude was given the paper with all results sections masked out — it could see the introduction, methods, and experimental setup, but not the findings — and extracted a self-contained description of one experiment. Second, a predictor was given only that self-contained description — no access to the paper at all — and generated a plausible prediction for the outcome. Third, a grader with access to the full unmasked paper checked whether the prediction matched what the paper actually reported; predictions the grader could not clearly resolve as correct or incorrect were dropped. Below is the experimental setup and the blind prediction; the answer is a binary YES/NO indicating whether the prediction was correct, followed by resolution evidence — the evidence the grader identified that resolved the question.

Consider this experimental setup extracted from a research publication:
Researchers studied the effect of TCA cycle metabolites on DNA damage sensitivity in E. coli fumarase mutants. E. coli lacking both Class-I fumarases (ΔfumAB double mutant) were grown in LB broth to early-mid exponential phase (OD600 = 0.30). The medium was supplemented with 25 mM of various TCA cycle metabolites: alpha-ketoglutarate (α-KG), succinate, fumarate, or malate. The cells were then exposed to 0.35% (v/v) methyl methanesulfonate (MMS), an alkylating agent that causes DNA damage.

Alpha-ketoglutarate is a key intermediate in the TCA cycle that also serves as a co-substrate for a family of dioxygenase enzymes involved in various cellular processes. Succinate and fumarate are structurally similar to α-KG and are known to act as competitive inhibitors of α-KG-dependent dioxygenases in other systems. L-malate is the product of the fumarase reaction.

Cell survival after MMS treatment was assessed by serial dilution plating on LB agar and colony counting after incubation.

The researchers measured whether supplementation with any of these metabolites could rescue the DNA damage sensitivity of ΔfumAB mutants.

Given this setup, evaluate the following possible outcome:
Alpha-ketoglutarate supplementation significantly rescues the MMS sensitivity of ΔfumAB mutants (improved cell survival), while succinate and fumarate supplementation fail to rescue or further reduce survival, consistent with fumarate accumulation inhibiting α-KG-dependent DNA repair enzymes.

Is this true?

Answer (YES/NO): NO